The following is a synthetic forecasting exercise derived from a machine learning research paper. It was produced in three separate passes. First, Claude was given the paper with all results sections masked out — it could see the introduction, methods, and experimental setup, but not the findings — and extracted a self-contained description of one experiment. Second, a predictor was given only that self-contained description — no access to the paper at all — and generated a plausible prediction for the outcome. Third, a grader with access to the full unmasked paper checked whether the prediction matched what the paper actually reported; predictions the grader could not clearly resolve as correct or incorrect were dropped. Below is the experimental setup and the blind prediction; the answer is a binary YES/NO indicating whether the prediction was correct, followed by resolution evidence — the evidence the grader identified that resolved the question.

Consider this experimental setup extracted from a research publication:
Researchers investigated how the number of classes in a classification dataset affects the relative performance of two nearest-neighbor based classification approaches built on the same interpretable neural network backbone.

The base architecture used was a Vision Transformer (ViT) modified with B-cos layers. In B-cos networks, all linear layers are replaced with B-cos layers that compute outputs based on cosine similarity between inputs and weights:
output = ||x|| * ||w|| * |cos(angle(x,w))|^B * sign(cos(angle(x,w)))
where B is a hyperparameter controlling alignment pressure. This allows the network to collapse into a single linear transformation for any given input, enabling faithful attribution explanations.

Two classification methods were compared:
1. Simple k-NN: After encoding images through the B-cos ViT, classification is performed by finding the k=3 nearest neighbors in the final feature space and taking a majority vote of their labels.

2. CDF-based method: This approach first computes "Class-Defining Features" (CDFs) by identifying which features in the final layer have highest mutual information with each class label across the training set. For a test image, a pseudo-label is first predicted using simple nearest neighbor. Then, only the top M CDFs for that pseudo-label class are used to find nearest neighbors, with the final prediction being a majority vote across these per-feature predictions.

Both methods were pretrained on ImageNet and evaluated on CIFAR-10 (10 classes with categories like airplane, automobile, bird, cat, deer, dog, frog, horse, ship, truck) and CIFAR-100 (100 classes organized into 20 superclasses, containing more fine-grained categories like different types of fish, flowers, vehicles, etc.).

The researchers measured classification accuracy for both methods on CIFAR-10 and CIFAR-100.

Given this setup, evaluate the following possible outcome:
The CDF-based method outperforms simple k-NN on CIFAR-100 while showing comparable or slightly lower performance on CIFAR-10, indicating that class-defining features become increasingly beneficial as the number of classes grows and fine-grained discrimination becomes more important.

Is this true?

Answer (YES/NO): YES